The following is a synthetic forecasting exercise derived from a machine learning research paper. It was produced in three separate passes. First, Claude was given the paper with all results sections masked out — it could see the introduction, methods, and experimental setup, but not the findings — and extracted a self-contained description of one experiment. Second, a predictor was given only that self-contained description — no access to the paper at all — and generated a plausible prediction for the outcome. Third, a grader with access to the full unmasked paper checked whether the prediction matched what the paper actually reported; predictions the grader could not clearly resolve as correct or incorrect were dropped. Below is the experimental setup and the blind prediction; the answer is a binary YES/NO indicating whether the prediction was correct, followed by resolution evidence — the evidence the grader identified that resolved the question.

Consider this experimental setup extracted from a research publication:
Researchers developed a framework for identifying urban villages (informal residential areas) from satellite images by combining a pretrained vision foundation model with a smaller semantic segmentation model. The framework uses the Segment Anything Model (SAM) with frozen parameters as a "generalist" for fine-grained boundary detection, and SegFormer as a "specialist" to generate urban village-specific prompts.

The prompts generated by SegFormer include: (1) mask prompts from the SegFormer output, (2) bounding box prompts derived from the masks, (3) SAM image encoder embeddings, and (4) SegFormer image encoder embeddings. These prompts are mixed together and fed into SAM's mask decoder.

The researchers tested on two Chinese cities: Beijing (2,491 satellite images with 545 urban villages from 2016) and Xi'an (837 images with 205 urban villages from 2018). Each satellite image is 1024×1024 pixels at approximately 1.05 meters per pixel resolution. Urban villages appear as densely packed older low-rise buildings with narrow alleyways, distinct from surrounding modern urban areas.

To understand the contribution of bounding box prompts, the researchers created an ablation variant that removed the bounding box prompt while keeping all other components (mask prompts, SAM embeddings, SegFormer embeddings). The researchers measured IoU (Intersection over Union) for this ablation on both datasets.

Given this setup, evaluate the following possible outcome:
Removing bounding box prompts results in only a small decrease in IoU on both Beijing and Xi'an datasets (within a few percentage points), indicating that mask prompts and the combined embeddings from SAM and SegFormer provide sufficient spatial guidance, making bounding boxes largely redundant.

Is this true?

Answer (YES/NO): NO